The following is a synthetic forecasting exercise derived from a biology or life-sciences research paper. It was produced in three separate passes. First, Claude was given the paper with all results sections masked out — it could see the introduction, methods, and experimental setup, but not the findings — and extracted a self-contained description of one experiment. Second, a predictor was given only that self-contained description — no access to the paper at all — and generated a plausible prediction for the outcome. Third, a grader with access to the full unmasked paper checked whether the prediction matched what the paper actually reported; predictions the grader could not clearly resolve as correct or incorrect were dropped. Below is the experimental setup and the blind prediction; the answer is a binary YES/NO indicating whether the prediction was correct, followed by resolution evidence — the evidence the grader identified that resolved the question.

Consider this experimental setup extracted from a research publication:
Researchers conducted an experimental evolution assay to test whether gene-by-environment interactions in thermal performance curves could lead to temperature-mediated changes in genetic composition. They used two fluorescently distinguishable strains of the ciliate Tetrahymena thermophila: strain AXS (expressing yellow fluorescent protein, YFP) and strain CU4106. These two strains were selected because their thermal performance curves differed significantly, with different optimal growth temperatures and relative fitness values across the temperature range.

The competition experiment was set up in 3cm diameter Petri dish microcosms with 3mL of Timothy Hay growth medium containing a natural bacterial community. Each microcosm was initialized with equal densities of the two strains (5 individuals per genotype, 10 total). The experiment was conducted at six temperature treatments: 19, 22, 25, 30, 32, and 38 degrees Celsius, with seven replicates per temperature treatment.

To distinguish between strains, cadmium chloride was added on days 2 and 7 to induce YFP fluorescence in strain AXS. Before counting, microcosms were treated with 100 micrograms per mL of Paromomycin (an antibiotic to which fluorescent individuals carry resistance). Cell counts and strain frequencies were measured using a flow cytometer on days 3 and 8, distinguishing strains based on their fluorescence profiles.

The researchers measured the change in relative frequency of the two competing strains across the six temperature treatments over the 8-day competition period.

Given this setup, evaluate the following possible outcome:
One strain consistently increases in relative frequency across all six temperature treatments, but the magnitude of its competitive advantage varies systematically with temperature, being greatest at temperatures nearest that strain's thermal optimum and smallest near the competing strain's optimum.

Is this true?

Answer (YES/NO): NO